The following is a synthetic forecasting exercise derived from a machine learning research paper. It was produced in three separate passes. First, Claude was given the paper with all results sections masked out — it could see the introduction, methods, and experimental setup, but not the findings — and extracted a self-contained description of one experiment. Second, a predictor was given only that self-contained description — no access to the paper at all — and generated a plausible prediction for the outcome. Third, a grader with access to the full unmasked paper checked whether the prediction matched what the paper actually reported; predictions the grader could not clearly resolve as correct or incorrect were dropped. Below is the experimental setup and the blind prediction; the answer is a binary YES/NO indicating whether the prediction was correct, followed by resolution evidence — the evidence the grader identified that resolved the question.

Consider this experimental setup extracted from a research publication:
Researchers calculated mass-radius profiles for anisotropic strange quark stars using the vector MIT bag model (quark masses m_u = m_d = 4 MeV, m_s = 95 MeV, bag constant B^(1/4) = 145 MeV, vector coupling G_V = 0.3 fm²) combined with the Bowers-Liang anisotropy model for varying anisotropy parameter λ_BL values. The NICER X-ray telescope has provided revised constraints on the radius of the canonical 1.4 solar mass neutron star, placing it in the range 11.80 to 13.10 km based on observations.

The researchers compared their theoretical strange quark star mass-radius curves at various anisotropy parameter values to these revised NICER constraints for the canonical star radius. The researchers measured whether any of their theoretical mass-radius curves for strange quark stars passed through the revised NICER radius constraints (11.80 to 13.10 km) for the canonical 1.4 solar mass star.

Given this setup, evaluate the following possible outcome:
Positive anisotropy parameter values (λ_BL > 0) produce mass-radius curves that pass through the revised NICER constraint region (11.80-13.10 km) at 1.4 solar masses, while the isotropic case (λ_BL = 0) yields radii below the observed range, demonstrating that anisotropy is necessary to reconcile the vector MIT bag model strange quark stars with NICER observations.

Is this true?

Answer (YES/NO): NO